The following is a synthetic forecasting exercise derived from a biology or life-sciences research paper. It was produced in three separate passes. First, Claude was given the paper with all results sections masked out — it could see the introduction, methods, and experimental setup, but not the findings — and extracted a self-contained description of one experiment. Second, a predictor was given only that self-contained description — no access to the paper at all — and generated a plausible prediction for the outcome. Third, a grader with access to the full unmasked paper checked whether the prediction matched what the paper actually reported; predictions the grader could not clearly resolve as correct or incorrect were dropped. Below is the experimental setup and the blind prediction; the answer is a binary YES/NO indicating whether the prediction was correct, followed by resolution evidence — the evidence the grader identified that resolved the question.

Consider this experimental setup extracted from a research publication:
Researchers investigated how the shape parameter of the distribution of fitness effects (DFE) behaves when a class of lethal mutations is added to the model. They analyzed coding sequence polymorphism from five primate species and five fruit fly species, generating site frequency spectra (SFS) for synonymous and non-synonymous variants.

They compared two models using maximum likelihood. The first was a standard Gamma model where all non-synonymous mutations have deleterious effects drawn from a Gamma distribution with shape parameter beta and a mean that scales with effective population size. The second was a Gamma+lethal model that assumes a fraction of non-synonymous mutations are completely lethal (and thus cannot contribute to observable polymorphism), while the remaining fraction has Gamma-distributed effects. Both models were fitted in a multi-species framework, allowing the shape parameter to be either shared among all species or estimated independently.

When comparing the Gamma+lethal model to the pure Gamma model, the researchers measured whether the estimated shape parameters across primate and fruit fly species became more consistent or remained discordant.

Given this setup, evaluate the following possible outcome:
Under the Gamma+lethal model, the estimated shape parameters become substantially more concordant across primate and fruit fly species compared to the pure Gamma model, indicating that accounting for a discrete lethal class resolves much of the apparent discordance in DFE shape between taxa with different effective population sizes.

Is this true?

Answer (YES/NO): YES